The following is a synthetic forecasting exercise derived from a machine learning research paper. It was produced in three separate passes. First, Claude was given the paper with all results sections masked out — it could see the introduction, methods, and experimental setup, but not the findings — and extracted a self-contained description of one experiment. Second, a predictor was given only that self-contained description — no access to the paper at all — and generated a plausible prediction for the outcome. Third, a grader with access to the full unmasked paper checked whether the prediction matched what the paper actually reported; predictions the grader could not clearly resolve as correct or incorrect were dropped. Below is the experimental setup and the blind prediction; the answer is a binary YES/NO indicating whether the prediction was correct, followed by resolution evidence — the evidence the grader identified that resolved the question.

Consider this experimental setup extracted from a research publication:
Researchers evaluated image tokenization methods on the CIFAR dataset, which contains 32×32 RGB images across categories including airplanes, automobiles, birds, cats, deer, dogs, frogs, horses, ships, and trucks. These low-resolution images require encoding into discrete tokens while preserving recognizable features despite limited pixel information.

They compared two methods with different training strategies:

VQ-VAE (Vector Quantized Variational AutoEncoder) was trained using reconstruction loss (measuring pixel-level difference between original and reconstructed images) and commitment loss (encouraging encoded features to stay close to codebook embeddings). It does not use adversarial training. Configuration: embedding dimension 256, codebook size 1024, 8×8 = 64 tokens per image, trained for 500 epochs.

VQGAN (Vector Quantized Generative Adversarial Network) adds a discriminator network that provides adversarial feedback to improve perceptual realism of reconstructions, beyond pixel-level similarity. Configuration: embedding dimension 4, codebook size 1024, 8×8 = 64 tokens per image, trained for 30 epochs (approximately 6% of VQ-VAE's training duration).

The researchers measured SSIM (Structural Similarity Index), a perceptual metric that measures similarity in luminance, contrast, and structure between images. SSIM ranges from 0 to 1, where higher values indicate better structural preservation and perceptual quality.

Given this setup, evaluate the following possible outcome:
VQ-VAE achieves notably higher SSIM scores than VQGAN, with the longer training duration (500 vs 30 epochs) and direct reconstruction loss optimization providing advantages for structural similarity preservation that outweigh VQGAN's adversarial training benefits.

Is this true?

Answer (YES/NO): YES